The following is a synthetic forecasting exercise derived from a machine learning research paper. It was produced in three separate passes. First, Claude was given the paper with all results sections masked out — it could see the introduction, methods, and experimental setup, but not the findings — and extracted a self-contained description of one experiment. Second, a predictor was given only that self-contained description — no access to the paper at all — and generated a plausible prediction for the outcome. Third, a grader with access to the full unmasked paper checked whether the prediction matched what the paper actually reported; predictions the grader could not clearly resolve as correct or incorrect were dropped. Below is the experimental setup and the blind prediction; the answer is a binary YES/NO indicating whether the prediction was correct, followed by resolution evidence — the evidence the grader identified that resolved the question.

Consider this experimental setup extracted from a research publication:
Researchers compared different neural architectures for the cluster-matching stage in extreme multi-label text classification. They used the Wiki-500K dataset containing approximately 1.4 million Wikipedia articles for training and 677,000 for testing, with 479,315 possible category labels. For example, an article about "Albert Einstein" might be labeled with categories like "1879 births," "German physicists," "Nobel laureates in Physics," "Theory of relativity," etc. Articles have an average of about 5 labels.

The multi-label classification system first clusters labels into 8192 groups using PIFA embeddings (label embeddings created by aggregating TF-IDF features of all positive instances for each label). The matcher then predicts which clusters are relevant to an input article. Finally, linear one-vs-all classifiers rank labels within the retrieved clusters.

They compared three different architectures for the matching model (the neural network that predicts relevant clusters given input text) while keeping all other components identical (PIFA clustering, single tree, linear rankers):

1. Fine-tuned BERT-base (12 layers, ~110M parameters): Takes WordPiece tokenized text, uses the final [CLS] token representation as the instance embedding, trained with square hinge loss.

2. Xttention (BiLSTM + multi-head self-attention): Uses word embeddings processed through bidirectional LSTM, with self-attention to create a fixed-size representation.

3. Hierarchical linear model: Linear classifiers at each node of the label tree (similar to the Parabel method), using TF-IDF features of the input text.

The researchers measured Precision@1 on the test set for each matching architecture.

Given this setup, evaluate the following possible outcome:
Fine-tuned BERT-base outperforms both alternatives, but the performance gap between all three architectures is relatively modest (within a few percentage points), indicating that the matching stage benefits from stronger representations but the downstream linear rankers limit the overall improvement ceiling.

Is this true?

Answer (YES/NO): NO